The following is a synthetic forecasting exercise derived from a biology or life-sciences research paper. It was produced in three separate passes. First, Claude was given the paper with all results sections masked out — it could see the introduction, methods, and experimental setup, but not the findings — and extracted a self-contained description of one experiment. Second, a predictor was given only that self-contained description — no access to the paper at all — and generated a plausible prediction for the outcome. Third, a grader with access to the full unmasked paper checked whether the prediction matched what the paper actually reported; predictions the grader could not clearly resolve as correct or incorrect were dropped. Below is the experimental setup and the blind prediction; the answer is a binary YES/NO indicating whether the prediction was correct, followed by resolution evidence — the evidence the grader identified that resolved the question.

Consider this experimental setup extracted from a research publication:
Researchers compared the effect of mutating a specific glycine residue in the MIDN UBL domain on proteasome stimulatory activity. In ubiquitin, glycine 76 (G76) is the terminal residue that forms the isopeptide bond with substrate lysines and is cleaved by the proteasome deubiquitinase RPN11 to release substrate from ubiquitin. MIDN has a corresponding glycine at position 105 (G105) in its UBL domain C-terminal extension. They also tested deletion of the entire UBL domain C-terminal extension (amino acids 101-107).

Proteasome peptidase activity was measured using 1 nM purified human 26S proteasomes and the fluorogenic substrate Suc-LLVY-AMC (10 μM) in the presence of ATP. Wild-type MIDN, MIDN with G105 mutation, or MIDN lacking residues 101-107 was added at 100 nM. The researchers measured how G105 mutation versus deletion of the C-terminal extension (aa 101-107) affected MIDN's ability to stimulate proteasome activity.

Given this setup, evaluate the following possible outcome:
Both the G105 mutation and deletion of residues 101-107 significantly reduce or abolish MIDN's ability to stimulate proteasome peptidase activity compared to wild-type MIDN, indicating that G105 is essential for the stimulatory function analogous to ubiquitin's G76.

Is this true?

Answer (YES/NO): NO